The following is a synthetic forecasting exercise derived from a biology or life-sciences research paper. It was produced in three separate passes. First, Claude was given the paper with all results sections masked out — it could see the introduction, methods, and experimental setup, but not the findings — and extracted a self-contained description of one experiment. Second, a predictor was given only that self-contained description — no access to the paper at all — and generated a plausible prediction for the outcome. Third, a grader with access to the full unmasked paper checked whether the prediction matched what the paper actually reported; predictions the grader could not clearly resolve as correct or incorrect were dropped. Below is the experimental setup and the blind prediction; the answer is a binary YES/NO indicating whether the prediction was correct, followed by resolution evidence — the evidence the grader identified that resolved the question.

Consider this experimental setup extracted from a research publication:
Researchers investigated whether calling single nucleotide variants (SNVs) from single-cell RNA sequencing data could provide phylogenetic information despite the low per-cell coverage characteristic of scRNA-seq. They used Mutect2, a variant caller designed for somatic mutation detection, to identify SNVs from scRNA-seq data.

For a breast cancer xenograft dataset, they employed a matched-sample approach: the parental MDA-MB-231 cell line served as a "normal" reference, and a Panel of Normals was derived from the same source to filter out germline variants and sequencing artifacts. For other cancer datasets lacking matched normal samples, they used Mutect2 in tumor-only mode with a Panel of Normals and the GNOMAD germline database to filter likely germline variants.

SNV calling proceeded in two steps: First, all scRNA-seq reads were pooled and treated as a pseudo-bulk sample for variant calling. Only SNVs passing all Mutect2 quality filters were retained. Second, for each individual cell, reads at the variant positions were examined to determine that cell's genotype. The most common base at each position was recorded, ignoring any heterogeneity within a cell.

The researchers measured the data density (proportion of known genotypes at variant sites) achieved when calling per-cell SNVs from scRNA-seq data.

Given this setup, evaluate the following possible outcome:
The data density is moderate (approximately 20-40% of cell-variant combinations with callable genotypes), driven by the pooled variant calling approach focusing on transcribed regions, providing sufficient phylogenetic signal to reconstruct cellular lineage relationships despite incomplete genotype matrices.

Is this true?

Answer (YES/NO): NO